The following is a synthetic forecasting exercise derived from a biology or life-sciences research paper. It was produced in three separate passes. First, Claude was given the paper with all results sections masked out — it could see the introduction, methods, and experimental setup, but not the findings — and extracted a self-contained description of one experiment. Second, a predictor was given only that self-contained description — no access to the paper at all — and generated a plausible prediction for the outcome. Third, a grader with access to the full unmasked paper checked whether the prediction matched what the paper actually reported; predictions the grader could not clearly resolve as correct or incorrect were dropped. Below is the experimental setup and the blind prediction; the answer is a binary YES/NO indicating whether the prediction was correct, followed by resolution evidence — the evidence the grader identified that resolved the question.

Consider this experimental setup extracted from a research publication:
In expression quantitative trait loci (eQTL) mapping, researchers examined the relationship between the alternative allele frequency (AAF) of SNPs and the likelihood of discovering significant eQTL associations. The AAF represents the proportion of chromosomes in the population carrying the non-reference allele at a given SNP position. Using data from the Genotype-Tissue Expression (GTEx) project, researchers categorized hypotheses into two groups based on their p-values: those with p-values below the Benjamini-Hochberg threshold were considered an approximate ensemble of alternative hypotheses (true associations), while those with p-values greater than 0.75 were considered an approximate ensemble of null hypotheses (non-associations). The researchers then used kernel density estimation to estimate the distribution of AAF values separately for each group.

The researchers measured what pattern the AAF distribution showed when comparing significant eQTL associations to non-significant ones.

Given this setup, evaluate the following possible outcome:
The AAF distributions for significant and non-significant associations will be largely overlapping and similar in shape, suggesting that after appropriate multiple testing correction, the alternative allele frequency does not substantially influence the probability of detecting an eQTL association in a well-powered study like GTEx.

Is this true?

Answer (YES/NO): NO